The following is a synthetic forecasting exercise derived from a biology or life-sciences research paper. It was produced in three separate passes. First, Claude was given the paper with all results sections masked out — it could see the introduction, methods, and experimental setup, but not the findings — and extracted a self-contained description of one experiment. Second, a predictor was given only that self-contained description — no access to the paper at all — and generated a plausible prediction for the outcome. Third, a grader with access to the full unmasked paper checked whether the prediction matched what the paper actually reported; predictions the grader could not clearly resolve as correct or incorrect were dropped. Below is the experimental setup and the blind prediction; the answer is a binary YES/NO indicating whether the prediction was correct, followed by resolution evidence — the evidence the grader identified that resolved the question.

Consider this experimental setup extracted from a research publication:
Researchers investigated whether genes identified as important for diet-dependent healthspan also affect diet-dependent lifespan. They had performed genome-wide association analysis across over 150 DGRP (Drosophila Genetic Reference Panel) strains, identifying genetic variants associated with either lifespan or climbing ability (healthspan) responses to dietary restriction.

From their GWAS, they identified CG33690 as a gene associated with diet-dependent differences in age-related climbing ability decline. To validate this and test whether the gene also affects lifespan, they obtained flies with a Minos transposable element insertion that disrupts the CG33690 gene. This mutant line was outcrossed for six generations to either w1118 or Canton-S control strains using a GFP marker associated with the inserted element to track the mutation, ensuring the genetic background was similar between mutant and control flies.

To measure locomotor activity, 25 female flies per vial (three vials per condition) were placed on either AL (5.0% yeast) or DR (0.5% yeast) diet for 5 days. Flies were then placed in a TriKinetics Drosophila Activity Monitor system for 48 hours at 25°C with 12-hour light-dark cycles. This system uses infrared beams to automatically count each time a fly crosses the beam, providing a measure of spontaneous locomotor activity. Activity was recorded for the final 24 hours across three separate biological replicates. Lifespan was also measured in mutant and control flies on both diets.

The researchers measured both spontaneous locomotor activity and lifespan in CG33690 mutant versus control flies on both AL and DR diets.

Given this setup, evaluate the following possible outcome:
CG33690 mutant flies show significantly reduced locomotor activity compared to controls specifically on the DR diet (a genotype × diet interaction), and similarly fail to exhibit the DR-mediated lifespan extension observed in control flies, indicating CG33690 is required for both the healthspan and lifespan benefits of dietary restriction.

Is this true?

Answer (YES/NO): NO